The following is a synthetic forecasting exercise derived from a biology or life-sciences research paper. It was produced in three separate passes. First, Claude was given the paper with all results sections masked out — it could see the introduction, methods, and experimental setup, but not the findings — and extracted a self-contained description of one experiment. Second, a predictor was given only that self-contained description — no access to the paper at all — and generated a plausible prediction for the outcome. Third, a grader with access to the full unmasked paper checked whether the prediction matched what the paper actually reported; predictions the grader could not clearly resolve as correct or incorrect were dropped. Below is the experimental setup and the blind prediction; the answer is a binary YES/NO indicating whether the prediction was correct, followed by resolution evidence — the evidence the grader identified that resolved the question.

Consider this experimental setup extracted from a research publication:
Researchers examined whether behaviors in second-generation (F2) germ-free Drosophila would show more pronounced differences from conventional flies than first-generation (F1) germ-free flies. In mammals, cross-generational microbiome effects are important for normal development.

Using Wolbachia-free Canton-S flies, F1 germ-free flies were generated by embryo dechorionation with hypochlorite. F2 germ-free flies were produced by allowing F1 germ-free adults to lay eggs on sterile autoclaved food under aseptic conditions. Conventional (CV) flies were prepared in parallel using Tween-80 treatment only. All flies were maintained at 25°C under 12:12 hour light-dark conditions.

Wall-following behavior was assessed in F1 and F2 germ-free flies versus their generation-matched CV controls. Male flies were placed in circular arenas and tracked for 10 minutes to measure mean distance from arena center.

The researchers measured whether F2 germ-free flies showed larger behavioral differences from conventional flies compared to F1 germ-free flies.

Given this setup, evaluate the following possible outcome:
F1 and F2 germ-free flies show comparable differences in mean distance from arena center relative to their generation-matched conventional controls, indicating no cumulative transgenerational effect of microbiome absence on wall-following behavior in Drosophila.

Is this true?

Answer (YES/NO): NO